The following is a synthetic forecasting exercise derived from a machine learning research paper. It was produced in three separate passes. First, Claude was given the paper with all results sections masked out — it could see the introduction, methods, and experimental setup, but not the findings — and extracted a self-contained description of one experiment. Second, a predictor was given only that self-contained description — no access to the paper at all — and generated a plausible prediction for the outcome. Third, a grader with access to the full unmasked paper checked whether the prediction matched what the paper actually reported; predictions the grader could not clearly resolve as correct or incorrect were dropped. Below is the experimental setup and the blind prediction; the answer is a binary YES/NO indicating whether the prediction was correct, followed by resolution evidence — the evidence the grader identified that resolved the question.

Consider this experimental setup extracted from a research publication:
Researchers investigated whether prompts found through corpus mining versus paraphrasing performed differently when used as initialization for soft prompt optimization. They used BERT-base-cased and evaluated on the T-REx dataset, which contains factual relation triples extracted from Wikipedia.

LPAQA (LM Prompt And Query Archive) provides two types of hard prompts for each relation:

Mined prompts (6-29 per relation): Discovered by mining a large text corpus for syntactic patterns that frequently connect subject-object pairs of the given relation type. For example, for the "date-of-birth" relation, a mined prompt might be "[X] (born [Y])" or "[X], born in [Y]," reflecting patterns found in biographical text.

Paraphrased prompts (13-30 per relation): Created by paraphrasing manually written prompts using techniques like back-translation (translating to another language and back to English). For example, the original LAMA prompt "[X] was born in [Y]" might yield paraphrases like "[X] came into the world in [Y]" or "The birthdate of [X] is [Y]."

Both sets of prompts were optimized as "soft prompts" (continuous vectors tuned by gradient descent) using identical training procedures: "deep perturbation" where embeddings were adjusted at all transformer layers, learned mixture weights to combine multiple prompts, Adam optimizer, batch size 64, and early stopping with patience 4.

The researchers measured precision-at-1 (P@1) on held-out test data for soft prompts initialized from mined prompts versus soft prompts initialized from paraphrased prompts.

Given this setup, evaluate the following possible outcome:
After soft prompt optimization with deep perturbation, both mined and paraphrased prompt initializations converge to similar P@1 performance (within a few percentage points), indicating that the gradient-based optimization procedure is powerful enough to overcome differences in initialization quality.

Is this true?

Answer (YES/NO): NO